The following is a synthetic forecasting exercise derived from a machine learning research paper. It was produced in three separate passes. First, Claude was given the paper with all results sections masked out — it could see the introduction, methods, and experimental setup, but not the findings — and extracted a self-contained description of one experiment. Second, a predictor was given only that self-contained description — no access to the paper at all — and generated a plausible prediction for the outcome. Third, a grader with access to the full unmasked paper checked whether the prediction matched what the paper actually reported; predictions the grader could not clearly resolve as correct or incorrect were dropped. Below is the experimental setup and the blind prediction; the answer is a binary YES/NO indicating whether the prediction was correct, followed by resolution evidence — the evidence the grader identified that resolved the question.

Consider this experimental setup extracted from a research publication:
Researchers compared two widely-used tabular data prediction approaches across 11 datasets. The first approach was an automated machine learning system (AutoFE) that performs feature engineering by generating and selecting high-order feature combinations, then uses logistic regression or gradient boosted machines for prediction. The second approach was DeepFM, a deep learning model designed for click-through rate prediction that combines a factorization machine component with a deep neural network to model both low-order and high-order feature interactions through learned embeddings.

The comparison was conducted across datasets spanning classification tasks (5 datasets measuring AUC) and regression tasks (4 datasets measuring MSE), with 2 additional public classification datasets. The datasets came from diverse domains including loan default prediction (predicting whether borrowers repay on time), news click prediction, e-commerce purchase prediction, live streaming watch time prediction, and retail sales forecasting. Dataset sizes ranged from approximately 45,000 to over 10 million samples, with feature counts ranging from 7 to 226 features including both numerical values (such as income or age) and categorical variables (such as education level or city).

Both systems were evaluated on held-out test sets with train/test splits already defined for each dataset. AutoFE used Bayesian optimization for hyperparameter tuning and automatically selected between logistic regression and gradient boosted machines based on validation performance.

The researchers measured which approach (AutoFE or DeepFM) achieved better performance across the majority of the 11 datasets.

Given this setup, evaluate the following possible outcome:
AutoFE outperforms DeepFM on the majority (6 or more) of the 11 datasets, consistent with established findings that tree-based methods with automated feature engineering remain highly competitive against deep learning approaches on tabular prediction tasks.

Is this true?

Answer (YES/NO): YES